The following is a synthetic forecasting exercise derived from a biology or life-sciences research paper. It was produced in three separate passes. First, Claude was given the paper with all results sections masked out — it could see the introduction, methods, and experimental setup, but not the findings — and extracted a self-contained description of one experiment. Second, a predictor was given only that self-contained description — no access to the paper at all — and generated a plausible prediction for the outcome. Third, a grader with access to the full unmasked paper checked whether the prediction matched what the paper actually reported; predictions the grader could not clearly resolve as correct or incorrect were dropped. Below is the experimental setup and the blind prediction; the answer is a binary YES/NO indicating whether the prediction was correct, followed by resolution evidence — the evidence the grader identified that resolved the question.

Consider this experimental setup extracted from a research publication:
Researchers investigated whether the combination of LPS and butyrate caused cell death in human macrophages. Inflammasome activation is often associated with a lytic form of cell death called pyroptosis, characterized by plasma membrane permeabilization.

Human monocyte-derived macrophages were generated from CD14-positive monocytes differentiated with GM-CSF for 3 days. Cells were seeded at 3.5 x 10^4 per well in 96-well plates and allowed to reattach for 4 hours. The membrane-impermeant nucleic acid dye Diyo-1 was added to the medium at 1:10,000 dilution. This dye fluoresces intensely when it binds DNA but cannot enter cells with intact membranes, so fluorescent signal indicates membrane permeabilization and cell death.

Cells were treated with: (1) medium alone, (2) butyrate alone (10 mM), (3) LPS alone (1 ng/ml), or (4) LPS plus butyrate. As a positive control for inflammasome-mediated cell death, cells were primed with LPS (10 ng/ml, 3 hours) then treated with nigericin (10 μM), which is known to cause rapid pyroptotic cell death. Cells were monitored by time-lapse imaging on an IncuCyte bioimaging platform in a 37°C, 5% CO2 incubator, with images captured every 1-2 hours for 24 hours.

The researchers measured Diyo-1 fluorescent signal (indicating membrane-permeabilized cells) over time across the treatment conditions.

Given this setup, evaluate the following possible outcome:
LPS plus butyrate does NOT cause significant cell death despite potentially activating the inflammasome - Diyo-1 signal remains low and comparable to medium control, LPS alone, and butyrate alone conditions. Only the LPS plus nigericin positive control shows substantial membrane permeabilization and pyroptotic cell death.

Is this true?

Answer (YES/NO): YES